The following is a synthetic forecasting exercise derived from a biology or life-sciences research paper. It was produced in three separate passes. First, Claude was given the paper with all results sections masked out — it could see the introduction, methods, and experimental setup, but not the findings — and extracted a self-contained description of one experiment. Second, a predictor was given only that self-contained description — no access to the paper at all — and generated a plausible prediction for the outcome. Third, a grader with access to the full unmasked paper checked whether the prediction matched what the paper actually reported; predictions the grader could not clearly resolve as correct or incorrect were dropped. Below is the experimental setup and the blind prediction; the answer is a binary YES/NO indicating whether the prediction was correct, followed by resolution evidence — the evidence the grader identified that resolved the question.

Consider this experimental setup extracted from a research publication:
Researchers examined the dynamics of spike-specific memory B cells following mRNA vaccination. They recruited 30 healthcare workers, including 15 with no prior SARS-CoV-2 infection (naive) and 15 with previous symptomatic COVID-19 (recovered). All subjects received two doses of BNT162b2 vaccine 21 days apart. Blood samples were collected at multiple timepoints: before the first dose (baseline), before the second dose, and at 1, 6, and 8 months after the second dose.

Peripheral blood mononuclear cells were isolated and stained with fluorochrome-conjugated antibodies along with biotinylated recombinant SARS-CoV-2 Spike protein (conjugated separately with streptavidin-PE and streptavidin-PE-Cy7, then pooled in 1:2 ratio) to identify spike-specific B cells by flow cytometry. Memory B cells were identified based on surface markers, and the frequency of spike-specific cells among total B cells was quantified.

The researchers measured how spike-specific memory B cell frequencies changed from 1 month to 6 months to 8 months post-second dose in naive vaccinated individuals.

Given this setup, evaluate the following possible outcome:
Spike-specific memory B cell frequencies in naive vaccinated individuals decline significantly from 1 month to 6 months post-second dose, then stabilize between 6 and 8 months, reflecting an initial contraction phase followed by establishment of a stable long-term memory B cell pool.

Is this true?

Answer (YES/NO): NO